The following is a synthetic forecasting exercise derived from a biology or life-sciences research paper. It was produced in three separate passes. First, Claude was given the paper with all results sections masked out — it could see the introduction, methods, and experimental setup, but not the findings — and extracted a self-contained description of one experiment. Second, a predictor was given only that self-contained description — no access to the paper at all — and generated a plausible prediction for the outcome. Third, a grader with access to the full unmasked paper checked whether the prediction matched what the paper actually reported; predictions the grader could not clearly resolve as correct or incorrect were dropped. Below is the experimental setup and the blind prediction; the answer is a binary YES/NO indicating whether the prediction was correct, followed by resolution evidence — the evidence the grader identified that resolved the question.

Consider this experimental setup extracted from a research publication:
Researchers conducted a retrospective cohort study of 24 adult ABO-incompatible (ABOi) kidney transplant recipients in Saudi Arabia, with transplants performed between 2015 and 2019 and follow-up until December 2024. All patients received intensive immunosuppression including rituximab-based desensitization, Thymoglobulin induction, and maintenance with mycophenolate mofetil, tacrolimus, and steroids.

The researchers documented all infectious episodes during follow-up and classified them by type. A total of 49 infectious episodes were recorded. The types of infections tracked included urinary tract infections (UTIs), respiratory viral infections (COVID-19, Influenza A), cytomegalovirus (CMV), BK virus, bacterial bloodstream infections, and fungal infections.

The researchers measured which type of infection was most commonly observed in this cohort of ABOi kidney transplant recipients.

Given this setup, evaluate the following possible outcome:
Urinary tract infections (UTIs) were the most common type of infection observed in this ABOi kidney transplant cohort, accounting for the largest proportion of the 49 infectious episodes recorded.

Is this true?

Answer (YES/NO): YES